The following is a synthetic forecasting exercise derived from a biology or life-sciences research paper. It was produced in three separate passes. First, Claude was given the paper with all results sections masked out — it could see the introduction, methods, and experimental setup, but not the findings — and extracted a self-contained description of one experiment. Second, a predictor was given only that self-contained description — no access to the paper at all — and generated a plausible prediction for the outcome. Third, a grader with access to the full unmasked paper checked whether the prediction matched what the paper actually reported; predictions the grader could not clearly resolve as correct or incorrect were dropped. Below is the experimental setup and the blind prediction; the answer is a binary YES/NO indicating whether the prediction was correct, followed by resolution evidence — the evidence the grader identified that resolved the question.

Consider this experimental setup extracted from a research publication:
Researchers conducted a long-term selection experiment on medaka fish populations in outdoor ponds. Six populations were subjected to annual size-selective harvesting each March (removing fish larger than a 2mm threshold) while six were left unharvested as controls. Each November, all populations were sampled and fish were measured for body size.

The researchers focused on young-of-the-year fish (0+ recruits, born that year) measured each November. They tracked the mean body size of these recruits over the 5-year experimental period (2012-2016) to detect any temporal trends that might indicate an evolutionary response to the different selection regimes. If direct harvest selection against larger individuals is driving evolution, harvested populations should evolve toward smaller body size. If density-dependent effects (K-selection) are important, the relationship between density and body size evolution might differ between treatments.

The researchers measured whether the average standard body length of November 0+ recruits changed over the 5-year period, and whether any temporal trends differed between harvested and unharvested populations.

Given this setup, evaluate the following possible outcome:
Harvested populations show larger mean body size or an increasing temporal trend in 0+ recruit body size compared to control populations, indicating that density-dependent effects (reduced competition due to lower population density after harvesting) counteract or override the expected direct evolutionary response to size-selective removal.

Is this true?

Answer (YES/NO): NO